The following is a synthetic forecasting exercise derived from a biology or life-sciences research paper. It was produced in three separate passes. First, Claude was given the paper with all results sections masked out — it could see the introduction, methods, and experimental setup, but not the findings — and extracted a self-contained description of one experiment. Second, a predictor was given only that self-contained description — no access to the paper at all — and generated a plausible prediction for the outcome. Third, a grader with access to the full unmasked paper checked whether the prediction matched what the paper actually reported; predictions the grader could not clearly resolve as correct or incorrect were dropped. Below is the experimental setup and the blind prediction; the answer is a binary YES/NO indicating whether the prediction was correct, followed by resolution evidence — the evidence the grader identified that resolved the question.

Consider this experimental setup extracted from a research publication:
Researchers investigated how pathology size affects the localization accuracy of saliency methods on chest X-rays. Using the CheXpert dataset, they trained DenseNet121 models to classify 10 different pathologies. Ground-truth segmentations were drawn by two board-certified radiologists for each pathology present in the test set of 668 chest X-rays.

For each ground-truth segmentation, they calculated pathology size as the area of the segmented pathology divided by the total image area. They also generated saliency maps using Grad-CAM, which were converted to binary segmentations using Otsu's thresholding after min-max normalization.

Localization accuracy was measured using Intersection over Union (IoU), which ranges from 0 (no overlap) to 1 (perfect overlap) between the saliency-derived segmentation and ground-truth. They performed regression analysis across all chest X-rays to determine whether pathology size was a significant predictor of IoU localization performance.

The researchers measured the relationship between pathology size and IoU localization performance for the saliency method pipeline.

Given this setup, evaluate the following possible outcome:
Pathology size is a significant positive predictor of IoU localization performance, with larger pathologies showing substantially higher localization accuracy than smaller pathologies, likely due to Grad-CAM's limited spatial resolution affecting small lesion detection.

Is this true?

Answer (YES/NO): YES